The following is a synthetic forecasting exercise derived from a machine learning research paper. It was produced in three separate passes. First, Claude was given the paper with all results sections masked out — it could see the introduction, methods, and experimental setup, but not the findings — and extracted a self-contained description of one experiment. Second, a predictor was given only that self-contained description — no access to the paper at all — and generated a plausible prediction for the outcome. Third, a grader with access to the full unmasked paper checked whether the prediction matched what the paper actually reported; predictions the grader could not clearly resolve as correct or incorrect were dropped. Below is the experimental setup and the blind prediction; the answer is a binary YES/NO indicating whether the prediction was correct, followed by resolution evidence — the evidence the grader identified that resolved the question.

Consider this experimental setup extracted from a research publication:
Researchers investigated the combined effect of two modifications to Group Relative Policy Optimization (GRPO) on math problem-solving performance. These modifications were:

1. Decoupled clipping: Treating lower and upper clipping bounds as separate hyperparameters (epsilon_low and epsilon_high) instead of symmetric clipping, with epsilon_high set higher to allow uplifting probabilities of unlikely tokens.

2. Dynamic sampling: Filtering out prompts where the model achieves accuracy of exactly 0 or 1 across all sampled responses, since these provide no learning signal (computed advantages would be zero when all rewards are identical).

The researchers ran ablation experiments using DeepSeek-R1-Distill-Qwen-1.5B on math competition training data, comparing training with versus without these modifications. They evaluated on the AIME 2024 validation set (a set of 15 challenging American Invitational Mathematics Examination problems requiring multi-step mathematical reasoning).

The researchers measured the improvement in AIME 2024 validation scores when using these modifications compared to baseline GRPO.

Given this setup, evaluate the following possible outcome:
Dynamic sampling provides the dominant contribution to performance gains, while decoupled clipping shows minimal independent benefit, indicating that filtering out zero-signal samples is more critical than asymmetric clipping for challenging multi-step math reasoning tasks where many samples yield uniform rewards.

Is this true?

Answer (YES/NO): NO